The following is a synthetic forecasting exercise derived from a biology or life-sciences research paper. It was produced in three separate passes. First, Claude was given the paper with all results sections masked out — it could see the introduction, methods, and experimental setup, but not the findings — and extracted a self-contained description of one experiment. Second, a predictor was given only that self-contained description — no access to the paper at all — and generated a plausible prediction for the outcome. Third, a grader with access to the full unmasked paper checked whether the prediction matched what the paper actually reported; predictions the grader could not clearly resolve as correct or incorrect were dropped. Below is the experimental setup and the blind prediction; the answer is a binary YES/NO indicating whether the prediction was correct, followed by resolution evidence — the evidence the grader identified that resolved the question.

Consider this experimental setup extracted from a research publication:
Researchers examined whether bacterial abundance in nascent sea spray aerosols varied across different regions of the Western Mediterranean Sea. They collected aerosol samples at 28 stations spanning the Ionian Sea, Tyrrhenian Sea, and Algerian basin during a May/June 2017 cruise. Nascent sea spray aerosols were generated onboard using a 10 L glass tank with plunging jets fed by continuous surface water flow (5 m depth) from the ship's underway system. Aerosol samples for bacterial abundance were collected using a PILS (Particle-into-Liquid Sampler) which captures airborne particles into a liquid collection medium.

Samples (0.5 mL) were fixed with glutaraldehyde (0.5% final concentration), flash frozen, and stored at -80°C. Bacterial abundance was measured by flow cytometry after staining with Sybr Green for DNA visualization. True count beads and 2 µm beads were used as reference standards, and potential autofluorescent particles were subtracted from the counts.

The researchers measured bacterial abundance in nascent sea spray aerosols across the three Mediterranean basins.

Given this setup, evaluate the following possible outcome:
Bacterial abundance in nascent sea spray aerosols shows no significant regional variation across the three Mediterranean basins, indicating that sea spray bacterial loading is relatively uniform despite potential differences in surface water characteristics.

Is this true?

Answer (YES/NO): NO